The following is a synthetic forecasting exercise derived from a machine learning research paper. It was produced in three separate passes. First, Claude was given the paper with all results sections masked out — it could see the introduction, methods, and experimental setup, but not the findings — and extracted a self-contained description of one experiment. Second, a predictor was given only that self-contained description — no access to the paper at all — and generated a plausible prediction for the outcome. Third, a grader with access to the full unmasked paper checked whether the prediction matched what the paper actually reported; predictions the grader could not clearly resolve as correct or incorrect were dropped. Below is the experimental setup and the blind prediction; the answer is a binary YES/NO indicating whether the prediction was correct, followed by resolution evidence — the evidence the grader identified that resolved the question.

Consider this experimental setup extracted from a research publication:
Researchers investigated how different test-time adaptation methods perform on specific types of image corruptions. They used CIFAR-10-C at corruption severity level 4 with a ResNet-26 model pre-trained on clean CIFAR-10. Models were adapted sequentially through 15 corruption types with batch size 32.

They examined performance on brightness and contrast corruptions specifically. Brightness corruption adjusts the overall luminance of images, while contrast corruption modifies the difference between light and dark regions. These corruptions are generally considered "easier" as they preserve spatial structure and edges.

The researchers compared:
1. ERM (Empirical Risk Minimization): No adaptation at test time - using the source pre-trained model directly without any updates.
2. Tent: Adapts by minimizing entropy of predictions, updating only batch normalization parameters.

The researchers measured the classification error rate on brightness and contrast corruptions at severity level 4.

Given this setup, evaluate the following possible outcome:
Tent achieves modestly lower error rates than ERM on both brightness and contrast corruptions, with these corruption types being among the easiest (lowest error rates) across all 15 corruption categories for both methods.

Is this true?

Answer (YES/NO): NO